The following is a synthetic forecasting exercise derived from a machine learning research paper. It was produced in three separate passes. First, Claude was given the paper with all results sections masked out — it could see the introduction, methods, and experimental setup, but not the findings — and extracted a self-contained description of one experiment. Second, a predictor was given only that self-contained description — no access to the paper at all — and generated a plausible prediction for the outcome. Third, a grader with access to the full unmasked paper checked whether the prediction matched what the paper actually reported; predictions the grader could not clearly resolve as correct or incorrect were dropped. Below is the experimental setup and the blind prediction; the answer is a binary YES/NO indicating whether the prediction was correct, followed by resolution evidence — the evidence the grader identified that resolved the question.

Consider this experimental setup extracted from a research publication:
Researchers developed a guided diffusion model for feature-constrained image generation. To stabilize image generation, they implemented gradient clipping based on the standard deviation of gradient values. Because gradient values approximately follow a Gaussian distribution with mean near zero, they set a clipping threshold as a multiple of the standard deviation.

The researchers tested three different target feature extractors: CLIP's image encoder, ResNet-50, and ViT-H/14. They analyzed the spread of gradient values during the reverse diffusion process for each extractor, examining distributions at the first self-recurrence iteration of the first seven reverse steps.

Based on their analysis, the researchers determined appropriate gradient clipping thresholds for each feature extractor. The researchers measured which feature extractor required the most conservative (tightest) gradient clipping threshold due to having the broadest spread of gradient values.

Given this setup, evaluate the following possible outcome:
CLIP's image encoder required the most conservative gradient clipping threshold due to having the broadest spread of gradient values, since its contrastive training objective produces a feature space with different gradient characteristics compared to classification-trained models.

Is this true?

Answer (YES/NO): NO